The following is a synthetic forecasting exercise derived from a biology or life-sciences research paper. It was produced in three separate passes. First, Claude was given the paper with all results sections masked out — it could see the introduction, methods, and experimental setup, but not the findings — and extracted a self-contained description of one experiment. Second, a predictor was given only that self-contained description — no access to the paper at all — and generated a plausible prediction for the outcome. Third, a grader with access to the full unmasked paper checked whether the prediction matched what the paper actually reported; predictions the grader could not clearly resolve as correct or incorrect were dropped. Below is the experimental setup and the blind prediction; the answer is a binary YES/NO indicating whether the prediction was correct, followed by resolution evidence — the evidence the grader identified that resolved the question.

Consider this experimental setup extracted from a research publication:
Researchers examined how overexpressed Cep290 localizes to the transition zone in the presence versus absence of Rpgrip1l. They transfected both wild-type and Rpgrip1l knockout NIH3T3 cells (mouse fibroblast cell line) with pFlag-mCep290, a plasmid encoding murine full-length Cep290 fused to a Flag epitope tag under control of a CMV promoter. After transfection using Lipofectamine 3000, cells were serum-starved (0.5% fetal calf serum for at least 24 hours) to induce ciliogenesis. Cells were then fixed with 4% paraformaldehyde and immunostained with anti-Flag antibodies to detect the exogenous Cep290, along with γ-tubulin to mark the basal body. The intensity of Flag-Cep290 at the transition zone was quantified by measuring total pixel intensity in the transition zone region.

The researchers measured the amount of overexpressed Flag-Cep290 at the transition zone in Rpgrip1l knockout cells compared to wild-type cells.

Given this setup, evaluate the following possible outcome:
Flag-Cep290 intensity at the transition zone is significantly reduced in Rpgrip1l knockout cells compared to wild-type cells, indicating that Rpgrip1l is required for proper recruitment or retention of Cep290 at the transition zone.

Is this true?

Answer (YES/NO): NO